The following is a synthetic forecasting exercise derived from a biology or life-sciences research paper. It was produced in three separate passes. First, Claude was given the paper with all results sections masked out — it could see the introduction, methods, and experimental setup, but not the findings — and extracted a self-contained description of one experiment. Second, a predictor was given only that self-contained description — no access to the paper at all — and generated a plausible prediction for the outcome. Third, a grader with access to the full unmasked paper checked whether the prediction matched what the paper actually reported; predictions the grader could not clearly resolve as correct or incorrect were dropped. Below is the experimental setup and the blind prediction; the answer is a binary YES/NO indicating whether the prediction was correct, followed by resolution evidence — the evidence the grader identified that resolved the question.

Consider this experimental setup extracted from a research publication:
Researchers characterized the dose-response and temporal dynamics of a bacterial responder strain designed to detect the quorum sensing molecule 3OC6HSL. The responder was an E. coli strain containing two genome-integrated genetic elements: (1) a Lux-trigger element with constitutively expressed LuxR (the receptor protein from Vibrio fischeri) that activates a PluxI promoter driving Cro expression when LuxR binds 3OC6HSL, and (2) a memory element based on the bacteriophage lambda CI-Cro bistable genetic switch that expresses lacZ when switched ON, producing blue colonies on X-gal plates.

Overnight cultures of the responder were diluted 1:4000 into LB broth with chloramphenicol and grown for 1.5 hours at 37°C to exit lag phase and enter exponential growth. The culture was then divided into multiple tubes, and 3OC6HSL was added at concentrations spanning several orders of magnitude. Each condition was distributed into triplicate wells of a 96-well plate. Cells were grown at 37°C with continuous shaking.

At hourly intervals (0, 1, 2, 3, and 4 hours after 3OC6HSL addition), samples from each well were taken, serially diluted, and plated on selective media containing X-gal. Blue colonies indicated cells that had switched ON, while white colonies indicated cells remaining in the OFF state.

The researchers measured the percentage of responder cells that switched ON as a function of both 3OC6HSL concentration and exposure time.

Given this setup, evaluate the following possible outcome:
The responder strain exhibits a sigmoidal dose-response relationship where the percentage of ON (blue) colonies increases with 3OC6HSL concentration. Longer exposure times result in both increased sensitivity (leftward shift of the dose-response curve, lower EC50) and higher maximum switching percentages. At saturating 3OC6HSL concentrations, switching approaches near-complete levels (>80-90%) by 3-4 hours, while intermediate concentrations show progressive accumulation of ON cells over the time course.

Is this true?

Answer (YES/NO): YES